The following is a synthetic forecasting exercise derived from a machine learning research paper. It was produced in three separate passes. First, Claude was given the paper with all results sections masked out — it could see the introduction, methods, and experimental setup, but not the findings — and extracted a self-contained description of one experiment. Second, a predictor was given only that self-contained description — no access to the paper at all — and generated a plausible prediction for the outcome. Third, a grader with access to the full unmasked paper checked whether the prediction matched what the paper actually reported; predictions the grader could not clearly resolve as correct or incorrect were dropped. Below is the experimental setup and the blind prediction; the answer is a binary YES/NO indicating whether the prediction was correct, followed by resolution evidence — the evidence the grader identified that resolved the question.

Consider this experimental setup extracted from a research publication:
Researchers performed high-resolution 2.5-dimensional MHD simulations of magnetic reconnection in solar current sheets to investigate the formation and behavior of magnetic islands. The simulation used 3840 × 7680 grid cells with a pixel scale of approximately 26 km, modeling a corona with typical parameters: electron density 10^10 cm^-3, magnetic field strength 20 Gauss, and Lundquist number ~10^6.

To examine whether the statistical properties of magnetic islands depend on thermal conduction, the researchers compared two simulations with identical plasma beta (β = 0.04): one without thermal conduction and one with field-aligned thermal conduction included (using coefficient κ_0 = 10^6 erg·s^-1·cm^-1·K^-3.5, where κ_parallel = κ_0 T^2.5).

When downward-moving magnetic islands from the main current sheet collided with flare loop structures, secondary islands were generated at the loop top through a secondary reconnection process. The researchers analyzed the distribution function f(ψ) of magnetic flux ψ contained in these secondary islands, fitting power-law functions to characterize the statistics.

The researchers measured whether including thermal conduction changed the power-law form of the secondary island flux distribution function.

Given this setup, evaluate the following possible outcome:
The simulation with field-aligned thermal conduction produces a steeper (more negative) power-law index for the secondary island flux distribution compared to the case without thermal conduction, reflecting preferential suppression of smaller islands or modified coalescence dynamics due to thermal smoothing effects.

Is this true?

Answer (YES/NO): NO